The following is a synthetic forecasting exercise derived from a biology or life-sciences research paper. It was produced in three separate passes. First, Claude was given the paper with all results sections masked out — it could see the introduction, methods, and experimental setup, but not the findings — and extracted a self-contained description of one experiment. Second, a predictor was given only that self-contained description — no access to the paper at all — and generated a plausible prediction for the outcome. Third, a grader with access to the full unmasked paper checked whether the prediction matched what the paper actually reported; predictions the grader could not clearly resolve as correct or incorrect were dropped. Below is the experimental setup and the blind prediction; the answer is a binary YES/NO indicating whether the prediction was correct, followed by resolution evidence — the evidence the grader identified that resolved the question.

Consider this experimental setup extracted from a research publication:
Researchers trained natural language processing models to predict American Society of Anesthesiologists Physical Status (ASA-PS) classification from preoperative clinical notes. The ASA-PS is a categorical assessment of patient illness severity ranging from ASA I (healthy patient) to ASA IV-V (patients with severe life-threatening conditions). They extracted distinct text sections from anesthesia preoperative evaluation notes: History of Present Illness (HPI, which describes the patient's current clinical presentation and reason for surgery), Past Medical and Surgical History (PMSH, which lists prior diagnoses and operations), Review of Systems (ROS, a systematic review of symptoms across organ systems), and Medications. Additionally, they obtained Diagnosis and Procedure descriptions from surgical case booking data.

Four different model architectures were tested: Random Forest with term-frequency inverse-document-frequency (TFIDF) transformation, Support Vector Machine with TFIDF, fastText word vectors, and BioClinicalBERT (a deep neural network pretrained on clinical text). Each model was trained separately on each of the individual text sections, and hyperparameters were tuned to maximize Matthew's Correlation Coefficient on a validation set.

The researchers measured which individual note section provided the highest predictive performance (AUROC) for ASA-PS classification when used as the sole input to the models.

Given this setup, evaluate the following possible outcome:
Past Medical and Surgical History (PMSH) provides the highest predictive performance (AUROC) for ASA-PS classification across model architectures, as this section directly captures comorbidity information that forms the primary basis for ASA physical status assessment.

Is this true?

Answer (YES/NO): NO